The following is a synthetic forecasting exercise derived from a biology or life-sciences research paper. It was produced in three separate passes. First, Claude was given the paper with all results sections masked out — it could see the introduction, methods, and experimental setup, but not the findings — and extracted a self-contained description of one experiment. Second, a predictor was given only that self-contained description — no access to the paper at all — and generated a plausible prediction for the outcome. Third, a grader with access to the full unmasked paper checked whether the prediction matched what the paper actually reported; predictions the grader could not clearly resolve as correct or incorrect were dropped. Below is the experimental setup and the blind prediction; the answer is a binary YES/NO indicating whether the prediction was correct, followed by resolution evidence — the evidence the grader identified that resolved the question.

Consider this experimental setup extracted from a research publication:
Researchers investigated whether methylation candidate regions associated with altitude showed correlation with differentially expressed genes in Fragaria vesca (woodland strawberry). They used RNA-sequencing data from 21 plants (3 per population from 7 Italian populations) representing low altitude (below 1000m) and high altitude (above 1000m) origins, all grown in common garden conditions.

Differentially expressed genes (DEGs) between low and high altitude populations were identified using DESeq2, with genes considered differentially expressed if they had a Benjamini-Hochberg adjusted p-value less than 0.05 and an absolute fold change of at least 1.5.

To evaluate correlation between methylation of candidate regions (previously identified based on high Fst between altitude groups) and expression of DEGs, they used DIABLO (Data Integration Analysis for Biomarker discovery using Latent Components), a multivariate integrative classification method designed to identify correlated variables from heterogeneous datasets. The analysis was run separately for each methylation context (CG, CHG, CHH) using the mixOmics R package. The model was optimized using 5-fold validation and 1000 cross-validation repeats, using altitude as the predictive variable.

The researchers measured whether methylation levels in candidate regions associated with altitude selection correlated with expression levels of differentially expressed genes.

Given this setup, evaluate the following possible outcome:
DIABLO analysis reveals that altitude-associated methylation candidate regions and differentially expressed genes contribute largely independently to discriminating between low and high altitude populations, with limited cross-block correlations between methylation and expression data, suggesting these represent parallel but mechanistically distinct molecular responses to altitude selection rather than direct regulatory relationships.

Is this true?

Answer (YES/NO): NO